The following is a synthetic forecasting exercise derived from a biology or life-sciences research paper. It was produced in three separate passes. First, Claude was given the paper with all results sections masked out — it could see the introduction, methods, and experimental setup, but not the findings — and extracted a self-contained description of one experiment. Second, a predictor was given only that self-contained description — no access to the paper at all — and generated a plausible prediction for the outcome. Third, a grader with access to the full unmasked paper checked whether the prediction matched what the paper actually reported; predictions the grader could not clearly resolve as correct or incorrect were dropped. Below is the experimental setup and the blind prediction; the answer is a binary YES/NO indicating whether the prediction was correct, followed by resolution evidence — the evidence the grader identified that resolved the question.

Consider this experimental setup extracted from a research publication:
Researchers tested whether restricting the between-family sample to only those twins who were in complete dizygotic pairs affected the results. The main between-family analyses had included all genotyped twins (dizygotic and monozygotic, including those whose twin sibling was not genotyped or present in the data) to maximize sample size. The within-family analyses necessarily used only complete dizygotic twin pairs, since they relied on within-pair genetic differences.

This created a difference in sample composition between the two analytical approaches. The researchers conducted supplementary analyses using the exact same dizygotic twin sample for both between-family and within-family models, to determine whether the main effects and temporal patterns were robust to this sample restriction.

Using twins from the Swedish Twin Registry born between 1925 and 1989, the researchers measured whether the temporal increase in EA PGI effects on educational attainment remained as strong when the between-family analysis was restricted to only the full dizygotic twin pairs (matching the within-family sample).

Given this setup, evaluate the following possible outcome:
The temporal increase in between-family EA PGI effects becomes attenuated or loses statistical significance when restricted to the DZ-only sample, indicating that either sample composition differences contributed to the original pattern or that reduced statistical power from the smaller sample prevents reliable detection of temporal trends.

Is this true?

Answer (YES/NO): NO